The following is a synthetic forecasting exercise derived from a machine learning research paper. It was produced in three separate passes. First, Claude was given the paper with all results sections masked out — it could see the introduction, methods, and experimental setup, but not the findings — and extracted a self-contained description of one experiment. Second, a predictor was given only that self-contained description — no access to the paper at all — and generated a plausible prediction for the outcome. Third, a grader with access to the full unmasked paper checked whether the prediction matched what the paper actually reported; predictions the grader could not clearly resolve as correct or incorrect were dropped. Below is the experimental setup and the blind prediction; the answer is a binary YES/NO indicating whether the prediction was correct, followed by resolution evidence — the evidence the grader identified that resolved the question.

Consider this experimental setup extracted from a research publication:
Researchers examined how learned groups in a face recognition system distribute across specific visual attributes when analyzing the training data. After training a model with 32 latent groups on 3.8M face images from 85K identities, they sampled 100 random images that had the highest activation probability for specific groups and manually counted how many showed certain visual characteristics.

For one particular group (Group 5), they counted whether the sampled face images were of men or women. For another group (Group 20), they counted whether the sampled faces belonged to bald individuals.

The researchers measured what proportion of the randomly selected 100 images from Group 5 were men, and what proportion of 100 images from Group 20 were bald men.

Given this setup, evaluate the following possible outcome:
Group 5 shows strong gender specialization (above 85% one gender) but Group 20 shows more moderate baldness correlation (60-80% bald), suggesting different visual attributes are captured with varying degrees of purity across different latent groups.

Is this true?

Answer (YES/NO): NO